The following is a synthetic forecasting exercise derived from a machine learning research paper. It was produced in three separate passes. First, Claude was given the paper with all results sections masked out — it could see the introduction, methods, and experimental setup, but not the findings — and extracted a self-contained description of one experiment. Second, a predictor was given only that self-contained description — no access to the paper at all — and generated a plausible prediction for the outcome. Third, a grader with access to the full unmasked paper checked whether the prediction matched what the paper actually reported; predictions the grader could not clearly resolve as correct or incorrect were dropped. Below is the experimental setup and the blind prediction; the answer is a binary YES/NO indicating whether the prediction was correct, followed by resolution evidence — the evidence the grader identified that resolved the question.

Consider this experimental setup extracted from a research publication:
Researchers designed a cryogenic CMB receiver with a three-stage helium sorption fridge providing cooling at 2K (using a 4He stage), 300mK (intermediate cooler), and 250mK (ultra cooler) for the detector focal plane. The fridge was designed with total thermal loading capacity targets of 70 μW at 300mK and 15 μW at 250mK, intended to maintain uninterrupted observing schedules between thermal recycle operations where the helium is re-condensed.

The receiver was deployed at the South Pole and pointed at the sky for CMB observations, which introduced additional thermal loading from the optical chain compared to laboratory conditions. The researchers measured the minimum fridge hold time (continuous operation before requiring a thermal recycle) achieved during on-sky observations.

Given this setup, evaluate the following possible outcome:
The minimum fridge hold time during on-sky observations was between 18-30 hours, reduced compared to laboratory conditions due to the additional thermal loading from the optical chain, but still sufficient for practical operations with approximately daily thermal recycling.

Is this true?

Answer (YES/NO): NO